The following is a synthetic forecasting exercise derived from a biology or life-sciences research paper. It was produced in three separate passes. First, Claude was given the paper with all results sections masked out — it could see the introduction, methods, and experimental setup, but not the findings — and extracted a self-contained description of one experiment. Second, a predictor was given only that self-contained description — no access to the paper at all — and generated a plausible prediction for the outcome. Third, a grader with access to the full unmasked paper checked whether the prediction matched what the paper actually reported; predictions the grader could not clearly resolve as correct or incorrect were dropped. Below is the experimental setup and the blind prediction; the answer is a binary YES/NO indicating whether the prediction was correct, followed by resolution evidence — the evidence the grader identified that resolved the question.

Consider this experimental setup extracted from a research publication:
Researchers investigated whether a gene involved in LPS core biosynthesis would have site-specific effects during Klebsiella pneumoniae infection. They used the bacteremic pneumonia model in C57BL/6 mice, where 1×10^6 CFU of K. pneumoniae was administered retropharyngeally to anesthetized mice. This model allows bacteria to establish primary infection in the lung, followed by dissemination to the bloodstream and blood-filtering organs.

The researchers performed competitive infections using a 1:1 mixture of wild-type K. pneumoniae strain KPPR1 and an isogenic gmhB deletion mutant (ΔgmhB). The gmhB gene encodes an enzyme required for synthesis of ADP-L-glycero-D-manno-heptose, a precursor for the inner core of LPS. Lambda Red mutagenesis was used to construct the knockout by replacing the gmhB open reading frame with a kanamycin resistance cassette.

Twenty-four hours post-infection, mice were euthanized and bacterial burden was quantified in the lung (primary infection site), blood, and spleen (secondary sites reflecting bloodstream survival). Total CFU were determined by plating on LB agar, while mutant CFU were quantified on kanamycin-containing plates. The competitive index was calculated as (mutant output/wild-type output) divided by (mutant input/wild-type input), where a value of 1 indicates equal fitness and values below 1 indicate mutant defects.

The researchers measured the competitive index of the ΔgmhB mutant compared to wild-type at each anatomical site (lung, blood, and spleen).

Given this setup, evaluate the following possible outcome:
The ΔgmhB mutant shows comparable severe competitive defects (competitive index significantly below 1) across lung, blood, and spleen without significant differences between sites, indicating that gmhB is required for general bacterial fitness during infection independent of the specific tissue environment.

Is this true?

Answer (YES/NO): NO